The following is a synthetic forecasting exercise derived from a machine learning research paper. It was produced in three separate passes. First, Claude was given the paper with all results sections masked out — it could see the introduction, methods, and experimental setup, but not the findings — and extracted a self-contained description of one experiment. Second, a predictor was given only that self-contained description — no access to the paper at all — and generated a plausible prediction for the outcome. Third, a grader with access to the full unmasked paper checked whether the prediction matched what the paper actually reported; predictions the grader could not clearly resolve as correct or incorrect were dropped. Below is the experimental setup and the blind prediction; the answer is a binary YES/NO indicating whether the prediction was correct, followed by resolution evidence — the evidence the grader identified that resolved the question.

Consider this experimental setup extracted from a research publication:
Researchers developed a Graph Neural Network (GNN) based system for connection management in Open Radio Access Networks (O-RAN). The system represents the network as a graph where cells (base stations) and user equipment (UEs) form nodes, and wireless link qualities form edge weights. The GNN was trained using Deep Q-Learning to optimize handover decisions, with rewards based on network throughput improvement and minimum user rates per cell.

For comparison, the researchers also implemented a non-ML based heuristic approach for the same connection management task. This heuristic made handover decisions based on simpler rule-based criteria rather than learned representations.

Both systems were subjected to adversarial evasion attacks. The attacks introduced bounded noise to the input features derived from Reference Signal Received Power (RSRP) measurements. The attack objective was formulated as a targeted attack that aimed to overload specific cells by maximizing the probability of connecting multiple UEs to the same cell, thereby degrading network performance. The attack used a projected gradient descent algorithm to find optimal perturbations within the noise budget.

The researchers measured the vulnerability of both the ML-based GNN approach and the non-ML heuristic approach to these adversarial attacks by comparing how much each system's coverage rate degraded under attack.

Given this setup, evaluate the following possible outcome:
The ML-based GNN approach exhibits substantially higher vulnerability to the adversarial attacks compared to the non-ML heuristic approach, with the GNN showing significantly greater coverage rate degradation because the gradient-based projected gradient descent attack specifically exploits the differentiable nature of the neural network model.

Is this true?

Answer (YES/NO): YES